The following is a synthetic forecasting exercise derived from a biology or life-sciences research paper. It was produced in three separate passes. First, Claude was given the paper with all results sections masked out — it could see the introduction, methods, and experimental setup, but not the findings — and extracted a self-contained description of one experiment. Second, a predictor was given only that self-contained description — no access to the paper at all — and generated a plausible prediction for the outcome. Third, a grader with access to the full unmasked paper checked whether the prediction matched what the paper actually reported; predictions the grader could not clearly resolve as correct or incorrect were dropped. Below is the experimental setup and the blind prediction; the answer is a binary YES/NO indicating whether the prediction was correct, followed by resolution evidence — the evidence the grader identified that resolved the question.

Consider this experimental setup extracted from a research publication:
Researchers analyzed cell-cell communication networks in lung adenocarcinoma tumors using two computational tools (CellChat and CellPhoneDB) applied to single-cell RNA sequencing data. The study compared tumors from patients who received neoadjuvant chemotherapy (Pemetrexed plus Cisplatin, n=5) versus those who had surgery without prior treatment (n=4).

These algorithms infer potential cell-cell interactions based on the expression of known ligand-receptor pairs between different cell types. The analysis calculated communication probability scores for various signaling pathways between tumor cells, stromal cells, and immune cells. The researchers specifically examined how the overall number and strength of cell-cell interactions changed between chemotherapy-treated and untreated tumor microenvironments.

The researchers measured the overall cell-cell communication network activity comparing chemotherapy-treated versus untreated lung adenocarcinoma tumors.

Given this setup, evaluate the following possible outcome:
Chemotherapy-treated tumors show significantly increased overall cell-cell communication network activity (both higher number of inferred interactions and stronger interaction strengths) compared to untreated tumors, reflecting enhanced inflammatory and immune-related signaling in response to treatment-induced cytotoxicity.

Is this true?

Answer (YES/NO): YES